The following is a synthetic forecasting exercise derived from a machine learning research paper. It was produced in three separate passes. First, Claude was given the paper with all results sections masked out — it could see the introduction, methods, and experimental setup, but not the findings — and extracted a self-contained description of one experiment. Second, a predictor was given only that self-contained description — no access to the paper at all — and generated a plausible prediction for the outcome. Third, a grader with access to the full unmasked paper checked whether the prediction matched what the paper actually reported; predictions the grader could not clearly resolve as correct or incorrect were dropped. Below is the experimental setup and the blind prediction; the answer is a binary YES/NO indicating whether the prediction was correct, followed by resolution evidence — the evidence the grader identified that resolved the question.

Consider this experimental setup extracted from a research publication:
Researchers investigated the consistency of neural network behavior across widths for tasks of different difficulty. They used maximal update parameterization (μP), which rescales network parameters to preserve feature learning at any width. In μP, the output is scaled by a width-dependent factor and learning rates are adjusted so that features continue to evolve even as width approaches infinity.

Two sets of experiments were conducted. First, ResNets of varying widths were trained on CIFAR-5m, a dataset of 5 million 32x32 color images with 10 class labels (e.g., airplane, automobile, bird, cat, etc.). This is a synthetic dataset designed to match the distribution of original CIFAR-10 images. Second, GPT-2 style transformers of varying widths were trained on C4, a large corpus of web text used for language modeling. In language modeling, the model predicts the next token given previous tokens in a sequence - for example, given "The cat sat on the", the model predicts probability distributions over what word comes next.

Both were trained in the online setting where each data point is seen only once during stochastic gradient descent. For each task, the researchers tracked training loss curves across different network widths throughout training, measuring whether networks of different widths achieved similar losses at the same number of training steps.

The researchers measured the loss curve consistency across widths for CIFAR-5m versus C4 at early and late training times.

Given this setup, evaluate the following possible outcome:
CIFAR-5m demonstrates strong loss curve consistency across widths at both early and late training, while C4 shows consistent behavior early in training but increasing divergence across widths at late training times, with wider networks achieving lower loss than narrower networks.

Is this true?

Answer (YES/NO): YES